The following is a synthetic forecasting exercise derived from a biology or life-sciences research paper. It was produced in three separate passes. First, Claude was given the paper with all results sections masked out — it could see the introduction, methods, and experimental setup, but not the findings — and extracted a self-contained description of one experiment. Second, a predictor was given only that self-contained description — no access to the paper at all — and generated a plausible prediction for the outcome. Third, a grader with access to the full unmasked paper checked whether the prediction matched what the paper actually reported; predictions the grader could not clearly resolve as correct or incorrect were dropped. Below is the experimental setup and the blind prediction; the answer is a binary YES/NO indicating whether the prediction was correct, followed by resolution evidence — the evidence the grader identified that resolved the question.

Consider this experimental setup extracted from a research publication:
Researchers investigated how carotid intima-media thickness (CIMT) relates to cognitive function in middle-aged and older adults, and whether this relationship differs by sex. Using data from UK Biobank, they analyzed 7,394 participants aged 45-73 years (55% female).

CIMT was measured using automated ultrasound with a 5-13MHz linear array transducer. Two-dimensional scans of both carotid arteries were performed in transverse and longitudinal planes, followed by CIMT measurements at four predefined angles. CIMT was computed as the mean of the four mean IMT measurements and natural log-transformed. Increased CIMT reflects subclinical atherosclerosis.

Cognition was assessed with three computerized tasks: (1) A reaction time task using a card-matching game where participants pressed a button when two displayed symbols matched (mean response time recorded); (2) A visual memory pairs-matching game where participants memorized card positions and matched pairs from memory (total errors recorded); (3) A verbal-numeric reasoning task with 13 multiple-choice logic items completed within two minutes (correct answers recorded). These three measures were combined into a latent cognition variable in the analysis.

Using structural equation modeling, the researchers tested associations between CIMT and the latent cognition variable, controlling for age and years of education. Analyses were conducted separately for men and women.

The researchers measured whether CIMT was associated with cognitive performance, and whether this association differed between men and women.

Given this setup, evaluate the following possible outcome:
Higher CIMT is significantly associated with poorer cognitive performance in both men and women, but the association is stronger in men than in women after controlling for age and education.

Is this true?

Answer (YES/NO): NO